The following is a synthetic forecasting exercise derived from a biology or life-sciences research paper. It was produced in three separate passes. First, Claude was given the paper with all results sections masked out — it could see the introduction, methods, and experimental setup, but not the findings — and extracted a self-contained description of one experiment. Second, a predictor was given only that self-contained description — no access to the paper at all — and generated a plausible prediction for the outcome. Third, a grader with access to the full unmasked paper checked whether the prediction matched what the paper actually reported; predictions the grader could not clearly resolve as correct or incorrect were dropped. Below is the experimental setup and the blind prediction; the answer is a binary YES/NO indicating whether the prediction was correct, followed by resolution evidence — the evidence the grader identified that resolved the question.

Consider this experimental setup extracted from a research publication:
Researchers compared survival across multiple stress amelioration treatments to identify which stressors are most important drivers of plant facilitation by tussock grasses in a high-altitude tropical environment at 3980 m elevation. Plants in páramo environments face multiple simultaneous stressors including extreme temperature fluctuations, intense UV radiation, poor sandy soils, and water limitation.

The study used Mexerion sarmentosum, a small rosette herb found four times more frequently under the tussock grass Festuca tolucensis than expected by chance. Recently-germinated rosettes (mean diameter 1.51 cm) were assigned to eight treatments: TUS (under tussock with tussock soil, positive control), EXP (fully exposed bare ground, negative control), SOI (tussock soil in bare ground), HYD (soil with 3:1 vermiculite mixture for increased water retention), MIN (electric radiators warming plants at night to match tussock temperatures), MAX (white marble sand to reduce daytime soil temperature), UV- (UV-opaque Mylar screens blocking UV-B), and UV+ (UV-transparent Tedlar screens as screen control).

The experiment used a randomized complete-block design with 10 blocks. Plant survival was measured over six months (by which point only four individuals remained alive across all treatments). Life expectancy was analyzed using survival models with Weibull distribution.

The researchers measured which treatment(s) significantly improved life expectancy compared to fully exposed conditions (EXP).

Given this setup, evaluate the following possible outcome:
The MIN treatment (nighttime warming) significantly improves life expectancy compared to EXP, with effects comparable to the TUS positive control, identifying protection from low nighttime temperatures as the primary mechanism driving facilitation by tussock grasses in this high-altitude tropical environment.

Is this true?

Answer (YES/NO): NO